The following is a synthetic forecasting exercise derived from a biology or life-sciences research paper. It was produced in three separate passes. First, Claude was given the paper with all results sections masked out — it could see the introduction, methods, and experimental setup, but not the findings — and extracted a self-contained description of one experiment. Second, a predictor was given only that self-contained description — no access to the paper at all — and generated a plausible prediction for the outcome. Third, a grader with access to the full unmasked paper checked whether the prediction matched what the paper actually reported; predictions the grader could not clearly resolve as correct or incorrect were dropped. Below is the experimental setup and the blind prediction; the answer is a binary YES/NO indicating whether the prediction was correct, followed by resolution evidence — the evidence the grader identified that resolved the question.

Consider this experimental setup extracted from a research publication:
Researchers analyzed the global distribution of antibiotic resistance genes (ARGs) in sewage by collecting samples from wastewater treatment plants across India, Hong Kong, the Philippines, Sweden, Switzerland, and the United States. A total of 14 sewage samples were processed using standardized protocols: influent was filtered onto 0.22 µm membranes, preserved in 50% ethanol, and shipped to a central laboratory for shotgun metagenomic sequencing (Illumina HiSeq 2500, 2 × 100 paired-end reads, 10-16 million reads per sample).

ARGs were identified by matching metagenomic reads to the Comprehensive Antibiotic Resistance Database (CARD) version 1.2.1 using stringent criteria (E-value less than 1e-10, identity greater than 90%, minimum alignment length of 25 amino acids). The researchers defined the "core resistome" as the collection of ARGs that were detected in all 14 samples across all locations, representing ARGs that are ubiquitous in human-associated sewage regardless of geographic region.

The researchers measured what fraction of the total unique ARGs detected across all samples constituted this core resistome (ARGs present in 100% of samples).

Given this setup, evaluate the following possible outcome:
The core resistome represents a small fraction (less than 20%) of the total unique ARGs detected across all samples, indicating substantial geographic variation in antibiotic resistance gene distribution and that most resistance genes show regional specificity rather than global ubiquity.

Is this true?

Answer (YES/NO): NO